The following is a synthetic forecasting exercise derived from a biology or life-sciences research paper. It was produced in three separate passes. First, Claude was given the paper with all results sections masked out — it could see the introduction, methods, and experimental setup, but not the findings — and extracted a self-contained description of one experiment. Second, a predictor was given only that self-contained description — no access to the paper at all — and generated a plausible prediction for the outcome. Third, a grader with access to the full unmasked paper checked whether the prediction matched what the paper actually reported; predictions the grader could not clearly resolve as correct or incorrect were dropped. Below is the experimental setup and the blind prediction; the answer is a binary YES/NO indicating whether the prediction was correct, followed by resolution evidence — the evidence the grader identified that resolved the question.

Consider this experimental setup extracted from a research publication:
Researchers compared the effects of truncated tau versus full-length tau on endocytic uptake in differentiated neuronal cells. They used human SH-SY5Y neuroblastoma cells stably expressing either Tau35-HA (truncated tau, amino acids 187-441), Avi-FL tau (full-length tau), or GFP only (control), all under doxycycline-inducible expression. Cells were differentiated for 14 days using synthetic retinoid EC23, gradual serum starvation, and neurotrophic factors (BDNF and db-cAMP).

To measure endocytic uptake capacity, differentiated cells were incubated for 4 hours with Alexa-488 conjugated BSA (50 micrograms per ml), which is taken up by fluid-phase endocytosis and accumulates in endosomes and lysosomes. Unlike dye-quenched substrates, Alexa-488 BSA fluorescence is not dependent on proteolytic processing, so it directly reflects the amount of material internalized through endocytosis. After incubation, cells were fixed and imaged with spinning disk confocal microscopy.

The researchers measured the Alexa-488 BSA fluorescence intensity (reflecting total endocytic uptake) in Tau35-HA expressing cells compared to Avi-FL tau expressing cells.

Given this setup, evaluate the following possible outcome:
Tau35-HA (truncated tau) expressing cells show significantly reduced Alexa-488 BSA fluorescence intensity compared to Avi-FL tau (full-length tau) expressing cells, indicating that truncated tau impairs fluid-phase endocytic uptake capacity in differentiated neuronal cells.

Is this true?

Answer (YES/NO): NO